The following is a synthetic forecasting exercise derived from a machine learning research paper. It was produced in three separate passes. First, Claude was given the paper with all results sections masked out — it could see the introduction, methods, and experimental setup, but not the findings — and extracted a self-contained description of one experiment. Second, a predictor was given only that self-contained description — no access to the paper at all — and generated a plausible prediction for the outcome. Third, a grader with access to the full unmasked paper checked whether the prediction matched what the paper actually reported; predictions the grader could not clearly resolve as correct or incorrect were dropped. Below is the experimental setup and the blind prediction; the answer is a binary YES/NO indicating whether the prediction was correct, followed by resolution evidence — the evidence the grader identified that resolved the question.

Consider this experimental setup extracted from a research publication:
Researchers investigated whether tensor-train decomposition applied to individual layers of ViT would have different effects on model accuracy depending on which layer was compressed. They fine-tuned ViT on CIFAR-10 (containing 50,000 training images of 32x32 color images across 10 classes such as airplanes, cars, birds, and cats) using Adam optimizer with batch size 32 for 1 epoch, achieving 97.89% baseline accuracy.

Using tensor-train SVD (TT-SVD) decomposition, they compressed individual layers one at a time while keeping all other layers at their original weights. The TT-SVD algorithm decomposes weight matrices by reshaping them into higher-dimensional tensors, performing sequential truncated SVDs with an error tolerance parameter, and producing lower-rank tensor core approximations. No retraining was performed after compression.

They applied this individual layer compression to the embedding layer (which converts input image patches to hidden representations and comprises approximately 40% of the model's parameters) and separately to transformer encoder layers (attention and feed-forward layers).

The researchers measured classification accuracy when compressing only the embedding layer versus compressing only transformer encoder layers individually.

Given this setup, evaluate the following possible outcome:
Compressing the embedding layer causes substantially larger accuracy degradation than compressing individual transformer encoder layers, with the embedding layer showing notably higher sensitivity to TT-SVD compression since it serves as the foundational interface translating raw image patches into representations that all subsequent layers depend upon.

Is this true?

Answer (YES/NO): NO